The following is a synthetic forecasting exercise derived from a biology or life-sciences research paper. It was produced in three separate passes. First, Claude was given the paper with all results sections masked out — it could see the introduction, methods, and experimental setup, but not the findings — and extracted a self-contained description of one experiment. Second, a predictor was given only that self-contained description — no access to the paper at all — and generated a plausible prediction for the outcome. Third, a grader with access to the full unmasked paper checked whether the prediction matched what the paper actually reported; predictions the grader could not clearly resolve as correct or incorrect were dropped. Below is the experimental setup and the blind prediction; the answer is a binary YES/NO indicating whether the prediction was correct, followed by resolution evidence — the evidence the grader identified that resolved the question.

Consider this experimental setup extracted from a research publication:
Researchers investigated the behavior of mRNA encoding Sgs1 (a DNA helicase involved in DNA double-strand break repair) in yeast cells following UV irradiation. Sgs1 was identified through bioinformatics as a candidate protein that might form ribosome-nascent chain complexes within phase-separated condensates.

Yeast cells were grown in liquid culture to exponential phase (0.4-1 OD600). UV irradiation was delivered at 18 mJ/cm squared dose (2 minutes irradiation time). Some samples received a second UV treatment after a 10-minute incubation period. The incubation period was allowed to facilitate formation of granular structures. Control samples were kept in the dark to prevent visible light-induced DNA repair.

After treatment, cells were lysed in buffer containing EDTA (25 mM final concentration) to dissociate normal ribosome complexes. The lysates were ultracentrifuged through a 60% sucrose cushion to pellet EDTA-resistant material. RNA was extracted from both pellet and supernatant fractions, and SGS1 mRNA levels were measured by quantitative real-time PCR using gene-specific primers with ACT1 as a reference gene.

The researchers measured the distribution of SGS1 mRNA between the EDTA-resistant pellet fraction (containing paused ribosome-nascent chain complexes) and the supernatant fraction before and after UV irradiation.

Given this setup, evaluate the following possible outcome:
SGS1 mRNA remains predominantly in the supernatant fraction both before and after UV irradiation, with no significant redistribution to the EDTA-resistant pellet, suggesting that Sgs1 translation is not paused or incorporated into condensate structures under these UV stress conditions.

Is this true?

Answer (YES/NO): NO